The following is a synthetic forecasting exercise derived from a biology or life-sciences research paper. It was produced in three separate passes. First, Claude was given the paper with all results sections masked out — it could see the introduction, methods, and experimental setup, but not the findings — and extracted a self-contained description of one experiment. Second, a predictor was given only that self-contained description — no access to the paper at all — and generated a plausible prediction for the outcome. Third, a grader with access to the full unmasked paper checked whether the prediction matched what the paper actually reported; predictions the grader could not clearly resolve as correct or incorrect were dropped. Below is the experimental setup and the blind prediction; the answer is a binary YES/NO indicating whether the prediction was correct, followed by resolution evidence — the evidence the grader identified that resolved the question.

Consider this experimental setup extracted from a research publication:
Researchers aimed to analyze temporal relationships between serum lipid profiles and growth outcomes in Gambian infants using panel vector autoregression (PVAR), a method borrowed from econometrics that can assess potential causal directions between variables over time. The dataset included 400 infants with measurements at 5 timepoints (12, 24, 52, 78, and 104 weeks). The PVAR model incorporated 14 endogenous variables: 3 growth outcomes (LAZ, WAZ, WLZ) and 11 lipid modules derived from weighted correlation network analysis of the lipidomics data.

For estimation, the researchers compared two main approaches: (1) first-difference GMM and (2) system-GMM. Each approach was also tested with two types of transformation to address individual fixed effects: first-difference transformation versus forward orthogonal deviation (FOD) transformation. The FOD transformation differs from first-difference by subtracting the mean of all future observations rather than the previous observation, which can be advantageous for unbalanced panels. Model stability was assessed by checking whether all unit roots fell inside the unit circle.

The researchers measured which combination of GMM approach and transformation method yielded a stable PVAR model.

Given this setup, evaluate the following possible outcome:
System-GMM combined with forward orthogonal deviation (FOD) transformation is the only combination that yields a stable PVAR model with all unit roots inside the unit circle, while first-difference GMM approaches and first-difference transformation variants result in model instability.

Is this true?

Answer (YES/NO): NO